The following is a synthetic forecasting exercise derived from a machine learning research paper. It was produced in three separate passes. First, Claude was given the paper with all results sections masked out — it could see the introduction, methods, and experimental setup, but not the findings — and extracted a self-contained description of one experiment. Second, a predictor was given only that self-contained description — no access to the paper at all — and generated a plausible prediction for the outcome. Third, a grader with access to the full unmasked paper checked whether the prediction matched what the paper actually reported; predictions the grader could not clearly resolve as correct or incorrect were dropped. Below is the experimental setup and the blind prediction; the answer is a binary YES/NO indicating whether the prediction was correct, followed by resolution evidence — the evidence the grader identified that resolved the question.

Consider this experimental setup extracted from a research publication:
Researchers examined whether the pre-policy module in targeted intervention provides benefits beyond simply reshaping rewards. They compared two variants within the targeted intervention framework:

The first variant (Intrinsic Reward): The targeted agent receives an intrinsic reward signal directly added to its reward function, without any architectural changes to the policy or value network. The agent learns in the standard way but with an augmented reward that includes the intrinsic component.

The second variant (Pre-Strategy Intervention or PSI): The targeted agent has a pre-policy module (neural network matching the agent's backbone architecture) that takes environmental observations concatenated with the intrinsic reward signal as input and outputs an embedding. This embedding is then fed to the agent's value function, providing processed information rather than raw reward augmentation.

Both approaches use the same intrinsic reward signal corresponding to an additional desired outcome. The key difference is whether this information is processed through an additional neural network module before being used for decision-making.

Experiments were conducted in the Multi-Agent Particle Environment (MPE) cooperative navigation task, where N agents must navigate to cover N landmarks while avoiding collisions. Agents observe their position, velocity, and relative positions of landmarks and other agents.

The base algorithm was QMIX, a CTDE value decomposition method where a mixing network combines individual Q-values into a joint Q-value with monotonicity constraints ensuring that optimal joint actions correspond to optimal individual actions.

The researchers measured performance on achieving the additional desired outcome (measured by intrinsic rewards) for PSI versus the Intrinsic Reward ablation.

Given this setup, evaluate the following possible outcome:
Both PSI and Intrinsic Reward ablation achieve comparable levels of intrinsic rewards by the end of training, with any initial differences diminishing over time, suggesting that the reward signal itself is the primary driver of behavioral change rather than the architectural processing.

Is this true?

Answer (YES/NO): NO